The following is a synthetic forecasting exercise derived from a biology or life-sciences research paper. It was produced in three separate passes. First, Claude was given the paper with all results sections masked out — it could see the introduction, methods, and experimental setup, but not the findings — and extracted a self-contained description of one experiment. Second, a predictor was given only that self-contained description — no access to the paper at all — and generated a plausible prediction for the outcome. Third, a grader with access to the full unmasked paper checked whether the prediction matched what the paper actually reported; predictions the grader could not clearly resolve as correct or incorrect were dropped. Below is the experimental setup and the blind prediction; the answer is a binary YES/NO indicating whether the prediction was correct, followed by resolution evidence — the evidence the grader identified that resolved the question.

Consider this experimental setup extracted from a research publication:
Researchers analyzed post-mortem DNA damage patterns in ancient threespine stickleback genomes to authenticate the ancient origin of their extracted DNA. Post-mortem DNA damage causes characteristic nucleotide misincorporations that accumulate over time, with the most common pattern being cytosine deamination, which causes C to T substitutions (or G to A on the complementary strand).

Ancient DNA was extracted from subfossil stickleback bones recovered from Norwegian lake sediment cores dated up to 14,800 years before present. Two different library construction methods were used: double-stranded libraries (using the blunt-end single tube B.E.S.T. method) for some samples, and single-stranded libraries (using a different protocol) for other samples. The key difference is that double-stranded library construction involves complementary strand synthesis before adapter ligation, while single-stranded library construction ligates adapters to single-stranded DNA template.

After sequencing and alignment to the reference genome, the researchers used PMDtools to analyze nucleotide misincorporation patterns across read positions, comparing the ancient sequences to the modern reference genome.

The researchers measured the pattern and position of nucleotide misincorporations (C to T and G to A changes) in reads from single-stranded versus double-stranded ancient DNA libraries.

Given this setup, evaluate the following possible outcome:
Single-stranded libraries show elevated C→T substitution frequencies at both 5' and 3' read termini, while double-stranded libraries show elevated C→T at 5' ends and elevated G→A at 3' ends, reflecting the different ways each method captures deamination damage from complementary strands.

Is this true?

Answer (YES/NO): NO